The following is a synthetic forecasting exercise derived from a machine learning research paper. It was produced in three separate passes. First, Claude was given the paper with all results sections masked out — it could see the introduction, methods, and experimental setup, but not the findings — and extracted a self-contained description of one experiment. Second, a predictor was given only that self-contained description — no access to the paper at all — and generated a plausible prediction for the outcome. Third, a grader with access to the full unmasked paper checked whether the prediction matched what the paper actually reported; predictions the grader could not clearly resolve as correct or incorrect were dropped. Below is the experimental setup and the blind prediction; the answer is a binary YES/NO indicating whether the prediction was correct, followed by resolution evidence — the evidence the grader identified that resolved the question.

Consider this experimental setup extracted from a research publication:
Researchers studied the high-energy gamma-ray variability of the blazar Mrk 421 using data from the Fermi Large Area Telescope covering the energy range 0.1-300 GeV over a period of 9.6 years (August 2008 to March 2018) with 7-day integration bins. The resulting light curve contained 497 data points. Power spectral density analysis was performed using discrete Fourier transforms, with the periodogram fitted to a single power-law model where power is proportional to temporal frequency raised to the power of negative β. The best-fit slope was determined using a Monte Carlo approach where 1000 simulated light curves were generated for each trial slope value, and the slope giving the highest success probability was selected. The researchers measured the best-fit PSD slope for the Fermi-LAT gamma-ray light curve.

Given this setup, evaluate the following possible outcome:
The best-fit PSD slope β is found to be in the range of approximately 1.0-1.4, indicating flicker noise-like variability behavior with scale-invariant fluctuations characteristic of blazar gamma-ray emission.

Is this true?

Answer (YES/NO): YES